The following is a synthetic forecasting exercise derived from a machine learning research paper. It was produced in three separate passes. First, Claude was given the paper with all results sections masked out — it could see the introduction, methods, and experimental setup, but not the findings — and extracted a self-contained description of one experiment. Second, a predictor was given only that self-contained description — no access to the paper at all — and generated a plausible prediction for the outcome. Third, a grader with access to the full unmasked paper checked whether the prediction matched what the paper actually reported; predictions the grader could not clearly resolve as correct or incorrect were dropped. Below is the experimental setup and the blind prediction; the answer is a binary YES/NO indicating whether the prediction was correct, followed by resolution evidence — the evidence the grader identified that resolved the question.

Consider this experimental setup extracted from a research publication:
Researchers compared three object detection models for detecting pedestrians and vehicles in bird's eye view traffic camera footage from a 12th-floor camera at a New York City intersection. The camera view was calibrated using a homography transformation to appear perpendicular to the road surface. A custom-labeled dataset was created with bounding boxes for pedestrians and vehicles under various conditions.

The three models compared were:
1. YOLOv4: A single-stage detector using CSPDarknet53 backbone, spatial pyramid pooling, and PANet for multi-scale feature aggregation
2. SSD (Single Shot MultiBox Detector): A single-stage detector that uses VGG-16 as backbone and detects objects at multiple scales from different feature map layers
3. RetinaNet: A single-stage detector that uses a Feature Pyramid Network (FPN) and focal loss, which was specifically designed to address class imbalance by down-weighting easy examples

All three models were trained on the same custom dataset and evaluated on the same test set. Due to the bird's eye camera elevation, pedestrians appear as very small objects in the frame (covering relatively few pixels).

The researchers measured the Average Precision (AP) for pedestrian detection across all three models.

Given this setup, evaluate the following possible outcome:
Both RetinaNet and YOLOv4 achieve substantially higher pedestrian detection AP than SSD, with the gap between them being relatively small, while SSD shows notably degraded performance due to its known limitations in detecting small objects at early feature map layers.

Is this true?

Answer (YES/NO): NO